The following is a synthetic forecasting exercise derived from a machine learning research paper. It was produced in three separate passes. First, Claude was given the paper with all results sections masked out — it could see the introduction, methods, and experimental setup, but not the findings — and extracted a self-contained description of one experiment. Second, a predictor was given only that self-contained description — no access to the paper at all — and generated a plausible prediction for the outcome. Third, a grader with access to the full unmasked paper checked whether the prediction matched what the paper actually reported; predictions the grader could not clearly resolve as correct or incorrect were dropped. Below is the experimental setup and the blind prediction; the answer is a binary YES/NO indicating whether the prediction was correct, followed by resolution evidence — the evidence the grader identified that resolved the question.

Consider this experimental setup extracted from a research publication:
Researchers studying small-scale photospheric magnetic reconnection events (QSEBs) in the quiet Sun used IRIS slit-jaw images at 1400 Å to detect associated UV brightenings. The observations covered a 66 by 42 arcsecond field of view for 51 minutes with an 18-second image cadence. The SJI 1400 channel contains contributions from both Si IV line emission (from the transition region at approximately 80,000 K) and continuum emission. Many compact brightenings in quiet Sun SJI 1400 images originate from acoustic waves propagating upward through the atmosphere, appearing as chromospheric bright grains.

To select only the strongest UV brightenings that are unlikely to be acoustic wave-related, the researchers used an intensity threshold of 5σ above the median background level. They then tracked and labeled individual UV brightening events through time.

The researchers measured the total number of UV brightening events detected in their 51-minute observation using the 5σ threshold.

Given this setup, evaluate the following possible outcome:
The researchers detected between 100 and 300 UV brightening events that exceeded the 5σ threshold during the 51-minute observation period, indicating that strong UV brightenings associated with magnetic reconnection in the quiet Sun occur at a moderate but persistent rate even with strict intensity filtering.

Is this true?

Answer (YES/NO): NO